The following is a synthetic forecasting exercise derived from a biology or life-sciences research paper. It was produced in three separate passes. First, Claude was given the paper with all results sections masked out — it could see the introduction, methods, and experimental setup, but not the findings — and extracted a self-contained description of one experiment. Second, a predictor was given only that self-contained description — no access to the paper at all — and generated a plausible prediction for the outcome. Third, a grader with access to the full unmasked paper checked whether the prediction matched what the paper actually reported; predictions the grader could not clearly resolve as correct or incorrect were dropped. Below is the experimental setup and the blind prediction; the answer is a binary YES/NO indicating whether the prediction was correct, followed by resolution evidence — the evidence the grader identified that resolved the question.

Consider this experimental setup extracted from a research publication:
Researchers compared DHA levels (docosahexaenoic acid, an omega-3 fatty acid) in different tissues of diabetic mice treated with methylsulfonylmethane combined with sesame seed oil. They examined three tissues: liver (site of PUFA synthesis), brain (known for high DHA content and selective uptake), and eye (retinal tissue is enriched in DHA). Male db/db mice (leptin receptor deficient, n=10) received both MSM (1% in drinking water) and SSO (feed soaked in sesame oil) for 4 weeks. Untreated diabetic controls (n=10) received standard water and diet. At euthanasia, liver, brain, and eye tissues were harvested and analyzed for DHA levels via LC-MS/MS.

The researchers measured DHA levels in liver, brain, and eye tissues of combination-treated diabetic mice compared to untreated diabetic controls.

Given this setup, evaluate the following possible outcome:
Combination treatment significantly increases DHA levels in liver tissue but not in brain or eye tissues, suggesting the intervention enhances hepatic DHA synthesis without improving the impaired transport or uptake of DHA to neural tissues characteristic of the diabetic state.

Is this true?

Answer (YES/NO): NO